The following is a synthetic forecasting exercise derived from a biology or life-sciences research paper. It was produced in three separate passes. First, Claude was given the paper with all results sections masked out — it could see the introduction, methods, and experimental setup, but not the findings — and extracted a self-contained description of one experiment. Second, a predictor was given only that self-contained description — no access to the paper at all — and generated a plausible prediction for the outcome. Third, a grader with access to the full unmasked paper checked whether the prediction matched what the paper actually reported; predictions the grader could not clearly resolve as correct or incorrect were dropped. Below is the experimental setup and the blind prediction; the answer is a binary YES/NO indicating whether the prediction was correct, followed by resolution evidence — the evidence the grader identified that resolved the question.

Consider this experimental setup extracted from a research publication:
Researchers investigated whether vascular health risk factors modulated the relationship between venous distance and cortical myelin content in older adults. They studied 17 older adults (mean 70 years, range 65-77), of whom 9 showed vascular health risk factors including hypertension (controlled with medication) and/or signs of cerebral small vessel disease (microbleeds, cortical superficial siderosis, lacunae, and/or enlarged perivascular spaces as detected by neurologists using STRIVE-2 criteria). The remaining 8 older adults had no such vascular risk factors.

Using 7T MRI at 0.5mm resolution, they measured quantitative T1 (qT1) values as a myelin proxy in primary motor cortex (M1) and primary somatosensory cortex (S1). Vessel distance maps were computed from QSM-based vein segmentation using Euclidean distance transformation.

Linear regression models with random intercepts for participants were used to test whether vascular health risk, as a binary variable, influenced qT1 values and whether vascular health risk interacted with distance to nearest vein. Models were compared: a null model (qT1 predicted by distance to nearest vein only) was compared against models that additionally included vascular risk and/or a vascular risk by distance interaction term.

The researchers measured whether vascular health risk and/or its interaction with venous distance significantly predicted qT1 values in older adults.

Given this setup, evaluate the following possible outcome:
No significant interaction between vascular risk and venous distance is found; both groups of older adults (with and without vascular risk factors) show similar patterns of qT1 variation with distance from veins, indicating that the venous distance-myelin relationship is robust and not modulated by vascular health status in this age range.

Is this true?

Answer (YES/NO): YES